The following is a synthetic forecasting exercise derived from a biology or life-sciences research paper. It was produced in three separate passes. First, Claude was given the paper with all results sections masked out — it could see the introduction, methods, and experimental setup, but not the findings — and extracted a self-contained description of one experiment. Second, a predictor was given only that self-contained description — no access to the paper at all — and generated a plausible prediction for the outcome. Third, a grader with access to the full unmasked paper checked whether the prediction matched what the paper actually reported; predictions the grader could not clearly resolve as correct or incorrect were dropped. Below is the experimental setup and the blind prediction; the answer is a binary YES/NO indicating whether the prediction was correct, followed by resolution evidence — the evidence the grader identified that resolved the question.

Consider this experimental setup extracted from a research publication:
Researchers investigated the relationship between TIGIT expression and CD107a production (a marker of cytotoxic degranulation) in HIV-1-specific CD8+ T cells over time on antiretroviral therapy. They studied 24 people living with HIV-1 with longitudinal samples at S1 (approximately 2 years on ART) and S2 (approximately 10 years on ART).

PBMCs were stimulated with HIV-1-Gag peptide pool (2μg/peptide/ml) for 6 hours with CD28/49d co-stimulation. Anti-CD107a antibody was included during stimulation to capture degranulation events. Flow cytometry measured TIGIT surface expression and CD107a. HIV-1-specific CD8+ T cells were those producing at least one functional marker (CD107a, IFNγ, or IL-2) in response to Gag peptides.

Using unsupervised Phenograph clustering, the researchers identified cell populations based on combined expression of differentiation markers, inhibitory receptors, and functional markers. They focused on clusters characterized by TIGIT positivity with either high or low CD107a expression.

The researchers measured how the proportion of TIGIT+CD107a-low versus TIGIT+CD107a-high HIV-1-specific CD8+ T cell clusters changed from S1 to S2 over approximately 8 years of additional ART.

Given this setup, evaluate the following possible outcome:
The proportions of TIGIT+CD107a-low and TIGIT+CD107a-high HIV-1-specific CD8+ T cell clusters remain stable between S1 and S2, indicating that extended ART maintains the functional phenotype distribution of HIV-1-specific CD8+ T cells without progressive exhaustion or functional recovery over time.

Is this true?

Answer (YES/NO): NO